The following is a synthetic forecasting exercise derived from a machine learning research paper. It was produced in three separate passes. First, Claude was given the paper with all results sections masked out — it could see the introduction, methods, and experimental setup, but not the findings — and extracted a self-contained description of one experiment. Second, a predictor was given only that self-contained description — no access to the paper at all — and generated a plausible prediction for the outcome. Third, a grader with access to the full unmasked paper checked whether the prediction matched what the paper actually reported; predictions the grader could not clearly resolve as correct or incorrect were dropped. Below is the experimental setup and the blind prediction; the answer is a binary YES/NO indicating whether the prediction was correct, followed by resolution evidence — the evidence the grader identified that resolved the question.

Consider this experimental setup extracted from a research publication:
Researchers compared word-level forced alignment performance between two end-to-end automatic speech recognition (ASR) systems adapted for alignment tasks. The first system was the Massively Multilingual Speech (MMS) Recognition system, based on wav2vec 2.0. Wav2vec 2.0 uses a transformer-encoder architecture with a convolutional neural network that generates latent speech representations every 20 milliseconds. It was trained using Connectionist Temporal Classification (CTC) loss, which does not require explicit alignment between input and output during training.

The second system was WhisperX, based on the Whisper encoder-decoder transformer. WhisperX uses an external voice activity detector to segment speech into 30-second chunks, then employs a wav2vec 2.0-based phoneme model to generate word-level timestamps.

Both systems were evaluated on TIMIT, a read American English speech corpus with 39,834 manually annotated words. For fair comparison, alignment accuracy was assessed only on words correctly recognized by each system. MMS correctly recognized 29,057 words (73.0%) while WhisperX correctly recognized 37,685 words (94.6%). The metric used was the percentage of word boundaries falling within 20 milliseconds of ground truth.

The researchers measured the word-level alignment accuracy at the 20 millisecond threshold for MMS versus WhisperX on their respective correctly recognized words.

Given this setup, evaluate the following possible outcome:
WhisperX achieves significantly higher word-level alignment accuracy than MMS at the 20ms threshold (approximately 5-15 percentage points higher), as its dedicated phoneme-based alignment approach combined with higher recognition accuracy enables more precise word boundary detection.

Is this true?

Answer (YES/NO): YES